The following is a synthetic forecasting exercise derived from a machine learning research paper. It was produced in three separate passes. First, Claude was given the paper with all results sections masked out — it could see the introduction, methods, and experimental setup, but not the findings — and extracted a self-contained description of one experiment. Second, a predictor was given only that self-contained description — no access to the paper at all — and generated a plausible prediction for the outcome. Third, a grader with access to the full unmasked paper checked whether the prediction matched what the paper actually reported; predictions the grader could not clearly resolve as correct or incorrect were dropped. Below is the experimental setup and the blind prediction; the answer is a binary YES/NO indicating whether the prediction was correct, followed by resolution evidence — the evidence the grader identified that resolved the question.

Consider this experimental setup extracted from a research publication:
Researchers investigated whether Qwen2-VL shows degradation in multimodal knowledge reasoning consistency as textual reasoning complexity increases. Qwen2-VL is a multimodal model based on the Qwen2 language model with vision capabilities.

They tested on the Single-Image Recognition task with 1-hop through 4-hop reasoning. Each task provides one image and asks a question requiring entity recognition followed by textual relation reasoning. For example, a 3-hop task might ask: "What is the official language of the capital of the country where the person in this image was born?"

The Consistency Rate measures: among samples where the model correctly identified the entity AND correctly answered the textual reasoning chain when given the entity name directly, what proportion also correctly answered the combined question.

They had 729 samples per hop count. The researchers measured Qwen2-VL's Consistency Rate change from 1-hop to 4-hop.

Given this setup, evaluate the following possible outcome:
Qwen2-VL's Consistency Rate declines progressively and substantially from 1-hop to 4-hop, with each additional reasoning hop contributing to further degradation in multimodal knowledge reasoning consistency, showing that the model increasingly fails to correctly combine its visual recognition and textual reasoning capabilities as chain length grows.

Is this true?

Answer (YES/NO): NO